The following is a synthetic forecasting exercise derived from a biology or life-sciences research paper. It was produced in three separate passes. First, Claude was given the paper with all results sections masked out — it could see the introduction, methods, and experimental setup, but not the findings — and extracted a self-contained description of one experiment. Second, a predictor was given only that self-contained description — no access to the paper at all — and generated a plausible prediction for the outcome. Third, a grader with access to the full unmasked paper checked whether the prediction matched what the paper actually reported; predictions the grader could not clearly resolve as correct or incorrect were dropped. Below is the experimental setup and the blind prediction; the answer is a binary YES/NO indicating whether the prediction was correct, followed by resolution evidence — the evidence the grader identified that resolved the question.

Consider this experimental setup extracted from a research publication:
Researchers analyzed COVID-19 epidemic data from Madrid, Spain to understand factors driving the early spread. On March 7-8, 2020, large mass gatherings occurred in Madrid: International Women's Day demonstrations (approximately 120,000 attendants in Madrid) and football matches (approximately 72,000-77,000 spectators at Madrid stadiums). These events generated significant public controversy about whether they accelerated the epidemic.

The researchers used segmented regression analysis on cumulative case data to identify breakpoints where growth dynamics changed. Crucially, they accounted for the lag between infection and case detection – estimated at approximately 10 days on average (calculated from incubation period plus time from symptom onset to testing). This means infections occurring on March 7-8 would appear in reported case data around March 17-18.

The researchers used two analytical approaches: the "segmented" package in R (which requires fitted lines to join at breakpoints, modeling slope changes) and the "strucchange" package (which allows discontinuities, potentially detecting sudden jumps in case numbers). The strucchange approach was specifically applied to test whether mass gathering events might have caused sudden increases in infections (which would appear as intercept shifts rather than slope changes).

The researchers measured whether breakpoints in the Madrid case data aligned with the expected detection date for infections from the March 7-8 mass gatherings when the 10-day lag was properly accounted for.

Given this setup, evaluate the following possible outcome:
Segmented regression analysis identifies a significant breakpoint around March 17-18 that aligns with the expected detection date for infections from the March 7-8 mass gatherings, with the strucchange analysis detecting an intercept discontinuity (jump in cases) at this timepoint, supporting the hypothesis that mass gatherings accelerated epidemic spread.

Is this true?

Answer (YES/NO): NO